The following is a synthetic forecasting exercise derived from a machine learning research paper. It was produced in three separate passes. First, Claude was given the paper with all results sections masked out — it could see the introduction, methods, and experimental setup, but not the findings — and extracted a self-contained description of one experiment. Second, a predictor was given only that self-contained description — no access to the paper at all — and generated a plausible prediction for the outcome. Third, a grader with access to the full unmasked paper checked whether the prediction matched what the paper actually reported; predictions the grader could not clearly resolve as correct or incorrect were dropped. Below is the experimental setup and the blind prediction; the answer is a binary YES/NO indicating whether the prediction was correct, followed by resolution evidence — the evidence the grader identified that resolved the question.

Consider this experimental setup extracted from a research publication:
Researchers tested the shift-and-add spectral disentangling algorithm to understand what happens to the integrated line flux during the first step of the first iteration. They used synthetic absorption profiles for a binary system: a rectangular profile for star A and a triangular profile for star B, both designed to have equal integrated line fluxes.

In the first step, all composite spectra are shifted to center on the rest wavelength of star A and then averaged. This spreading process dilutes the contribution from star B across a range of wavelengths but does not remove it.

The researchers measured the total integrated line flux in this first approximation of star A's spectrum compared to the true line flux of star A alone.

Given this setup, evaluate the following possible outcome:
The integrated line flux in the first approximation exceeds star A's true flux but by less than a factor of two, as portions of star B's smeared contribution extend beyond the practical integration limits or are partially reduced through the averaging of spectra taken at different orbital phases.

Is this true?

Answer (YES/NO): NO